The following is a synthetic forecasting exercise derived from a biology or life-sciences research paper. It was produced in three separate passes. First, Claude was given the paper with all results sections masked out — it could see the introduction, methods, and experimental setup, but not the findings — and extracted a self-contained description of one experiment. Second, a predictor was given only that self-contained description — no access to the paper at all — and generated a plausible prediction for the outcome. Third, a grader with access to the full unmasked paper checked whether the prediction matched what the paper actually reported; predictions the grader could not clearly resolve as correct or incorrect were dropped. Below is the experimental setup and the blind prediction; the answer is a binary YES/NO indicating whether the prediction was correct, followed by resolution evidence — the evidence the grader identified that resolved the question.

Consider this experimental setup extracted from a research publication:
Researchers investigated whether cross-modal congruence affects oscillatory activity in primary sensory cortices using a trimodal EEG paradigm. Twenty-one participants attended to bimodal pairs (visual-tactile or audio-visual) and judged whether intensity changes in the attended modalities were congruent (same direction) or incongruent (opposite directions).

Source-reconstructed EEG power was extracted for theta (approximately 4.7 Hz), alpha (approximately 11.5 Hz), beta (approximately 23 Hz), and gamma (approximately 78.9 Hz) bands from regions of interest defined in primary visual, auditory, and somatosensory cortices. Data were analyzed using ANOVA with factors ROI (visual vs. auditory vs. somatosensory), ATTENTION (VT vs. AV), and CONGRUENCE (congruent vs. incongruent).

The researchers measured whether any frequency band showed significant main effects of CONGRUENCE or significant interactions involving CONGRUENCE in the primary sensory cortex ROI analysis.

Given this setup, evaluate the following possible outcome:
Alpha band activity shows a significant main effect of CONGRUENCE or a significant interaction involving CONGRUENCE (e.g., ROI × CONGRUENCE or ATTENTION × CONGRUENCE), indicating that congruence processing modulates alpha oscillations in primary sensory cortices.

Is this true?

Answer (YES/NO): NO